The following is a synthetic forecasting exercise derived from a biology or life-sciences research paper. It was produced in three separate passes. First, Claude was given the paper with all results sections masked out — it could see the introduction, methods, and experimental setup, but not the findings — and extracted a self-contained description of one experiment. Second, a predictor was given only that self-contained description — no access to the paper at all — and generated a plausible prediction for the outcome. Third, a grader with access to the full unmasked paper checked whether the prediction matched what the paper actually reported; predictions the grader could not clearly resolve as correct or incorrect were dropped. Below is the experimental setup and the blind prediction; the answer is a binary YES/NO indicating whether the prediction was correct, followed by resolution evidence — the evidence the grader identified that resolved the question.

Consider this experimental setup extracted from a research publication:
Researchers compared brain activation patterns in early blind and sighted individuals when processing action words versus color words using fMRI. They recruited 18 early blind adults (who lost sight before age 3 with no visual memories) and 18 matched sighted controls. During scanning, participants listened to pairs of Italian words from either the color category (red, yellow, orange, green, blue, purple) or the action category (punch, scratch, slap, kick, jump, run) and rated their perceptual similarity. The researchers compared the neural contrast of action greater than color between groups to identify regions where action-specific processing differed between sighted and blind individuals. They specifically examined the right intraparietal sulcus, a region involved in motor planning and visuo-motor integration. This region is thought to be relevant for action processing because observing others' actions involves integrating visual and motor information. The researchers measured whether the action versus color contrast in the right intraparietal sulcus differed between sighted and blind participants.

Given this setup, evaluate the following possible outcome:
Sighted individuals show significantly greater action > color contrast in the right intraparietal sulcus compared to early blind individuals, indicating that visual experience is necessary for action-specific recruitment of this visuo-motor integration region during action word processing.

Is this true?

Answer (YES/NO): NO